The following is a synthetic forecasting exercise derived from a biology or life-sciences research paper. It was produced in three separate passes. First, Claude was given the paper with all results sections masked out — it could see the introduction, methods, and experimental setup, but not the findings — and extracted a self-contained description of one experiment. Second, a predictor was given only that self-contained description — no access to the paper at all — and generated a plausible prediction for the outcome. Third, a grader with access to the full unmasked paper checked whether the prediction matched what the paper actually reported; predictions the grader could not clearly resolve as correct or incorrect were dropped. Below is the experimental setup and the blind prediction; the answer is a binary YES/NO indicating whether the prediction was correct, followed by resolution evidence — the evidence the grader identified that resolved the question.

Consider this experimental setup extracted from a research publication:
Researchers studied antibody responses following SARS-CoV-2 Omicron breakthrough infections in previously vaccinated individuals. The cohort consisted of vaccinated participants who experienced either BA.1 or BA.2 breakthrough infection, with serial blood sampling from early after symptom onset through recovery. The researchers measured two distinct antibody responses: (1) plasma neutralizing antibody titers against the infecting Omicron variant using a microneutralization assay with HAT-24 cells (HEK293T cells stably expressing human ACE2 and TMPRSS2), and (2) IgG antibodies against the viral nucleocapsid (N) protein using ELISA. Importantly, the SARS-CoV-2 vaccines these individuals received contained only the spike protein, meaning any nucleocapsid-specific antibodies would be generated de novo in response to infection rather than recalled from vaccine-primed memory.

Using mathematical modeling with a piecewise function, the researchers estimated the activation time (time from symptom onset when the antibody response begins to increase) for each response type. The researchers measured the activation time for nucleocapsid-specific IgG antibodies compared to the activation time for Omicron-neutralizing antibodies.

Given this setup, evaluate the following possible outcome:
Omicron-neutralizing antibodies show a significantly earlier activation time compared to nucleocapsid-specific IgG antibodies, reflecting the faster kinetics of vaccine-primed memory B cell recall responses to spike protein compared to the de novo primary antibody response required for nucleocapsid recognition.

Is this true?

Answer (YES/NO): YES